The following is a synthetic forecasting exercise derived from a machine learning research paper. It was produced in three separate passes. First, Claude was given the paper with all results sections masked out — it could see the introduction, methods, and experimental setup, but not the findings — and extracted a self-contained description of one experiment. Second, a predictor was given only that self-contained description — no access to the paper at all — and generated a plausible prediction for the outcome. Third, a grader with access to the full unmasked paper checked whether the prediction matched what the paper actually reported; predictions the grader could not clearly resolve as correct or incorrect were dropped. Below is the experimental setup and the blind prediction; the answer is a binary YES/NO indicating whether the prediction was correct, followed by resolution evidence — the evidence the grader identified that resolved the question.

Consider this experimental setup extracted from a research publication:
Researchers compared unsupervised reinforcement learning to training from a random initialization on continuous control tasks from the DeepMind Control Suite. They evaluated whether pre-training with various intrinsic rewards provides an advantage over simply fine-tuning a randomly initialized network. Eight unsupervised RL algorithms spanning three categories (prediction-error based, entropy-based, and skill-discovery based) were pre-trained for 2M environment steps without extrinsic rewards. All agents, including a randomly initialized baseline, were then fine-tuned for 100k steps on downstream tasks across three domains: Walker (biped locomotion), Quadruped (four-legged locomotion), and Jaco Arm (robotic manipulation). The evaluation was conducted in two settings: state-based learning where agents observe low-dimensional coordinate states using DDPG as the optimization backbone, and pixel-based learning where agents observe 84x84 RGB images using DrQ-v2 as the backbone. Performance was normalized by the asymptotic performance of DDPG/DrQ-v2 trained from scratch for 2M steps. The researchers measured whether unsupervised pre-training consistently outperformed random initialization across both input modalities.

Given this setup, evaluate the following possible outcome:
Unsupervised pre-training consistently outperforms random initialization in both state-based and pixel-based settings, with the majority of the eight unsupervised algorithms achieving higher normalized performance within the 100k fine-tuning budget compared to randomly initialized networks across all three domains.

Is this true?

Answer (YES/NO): NO